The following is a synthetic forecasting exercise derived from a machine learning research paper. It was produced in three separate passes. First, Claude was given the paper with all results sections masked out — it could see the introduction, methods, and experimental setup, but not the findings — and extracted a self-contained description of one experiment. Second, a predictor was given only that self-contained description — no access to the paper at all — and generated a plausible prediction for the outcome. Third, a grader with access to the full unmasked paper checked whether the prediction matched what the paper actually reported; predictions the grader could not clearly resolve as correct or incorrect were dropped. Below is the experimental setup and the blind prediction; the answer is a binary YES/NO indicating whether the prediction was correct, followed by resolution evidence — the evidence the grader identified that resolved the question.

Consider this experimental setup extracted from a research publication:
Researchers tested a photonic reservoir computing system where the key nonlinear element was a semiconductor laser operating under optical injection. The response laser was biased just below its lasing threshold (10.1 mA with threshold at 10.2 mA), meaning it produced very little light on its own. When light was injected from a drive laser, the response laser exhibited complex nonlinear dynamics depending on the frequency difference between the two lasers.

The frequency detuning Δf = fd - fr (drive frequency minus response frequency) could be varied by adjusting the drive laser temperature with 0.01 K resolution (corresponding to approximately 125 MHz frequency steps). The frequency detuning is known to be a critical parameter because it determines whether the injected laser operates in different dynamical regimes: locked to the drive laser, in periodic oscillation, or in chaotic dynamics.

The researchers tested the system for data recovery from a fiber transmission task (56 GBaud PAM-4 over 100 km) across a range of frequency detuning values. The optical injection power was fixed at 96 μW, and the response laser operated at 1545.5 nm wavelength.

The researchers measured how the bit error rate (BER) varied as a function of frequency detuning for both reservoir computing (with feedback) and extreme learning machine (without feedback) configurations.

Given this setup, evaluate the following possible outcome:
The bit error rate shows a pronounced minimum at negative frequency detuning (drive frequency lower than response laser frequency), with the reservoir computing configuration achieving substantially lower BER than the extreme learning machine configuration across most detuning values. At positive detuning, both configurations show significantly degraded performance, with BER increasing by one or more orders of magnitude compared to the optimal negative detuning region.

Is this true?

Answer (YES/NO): NO